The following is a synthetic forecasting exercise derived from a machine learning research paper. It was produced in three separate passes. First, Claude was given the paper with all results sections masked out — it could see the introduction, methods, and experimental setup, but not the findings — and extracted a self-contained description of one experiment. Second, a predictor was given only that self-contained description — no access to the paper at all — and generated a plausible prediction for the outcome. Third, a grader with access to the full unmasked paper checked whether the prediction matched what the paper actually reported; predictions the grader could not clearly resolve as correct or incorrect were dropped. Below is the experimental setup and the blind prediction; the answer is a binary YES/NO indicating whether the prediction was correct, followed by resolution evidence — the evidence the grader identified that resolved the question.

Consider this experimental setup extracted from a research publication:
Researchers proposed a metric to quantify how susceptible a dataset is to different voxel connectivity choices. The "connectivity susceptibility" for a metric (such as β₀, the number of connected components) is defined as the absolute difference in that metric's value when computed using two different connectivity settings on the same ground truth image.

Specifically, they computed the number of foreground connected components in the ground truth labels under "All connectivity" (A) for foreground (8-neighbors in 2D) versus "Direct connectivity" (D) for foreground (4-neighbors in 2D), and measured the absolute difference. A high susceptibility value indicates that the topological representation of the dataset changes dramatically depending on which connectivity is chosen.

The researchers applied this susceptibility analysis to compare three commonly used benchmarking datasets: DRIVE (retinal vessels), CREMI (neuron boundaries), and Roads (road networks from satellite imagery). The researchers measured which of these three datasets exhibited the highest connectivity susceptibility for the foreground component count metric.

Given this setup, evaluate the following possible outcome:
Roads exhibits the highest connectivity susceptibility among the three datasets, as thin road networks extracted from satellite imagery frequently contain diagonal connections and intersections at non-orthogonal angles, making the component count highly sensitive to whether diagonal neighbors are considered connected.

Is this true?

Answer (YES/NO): NO